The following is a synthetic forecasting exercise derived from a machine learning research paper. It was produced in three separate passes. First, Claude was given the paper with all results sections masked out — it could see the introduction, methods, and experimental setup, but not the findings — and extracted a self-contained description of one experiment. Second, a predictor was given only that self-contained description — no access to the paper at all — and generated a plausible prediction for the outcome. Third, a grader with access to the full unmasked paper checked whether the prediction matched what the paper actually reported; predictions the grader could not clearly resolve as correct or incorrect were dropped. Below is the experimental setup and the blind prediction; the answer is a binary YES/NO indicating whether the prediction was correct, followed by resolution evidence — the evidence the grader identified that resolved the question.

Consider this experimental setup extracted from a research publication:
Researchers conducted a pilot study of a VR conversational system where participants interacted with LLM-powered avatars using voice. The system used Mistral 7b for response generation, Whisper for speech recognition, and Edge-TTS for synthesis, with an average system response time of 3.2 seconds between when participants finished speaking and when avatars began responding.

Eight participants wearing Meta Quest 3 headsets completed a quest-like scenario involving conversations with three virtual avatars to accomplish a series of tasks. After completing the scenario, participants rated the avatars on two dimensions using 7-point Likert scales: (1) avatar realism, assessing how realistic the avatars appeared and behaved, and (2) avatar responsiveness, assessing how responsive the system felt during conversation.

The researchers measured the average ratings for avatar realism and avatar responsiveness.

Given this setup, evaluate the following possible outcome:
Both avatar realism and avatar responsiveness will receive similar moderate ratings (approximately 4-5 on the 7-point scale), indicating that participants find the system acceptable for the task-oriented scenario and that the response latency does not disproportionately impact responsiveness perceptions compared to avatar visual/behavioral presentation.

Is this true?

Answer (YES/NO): NO